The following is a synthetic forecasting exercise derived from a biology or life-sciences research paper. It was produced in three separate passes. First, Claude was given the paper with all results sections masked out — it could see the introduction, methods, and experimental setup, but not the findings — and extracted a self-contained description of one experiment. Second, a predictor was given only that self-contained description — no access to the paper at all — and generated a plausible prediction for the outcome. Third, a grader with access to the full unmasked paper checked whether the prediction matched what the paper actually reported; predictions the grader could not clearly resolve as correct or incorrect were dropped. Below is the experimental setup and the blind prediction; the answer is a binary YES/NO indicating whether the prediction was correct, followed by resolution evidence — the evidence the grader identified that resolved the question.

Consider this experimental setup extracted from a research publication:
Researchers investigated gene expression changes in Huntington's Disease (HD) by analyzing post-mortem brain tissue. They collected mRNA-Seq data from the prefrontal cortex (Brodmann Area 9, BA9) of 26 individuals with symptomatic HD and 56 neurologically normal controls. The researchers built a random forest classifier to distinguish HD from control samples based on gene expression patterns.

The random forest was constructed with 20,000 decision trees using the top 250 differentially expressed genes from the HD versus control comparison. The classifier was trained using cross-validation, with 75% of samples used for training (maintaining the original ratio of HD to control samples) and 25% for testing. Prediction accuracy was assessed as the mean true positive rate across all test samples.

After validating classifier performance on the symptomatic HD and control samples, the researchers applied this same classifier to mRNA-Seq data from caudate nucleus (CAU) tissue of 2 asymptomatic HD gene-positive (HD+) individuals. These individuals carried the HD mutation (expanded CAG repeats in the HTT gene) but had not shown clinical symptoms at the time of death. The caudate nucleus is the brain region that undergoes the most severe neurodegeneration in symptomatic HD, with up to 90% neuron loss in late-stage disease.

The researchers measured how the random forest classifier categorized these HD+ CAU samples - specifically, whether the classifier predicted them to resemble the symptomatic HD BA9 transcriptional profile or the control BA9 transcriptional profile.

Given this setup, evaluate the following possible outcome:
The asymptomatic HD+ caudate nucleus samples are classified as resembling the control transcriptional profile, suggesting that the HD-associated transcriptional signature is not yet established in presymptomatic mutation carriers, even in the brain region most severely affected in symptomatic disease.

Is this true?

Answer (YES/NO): NO